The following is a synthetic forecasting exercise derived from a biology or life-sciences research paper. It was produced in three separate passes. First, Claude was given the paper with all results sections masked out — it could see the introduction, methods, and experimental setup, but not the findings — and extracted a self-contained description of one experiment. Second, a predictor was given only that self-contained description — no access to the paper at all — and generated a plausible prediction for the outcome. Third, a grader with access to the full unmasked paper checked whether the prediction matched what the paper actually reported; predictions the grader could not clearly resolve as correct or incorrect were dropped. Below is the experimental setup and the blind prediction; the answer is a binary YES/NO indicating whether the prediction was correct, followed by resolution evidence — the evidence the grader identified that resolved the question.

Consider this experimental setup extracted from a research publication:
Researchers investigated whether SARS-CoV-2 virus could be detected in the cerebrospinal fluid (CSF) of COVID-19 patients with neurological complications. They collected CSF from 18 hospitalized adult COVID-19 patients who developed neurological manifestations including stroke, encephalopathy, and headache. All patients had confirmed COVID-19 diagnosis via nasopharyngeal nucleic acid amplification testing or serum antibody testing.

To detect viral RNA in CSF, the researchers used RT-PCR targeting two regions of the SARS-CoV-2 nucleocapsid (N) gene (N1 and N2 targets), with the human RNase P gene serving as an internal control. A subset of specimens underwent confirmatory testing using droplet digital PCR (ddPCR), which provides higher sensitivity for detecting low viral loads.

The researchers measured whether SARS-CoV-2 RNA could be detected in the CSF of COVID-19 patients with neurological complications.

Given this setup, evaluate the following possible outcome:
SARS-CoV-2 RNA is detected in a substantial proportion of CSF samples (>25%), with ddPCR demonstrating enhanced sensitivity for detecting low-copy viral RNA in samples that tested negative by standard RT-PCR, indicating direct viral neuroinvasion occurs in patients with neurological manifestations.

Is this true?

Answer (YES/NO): NO